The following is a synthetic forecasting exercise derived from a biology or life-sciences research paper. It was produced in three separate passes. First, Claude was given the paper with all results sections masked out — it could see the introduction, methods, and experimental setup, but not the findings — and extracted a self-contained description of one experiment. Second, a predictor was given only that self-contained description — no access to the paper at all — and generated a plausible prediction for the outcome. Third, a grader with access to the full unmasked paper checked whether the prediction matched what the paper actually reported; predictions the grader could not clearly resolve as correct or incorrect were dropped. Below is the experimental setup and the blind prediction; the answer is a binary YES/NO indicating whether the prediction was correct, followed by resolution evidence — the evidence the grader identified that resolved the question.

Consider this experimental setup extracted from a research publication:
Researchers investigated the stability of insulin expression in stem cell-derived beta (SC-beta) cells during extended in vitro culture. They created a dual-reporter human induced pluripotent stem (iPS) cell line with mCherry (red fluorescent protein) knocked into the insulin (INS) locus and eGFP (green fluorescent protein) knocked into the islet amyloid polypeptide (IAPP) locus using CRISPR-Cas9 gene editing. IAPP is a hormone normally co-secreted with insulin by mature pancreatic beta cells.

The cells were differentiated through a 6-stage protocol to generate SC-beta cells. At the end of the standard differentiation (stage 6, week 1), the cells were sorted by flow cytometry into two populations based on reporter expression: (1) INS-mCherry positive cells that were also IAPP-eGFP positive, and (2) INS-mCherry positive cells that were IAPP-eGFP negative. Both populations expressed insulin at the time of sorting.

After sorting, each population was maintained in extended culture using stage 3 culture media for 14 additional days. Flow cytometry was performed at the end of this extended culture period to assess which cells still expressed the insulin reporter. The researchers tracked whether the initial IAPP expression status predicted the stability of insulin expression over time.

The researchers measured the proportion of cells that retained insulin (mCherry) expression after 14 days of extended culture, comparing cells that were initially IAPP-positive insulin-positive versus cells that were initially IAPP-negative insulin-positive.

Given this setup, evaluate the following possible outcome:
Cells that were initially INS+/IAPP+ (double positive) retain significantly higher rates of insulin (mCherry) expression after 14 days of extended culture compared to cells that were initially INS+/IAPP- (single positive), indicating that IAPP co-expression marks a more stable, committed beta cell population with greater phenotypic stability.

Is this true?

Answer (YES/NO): YES